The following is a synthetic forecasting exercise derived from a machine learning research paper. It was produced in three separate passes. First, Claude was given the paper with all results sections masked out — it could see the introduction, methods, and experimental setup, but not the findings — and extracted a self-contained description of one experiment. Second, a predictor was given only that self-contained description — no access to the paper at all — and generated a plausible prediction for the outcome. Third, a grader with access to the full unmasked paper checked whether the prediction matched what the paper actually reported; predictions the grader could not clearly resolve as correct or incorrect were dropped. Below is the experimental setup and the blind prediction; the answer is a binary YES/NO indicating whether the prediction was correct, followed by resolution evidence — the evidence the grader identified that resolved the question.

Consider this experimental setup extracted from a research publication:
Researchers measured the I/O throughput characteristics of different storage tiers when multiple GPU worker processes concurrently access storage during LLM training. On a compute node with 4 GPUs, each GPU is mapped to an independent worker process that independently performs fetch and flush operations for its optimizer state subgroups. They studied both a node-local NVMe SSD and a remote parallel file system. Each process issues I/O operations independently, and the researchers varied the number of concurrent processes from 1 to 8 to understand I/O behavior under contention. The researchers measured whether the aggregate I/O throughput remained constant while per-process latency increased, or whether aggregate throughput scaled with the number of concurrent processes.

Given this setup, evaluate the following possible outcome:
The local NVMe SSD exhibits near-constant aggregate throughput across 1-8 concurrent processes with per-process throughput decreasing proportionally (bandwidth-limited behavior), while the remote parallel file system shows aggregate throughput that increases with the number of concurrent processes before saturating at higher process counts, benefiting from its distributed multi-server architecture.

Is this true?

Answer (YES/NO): NO